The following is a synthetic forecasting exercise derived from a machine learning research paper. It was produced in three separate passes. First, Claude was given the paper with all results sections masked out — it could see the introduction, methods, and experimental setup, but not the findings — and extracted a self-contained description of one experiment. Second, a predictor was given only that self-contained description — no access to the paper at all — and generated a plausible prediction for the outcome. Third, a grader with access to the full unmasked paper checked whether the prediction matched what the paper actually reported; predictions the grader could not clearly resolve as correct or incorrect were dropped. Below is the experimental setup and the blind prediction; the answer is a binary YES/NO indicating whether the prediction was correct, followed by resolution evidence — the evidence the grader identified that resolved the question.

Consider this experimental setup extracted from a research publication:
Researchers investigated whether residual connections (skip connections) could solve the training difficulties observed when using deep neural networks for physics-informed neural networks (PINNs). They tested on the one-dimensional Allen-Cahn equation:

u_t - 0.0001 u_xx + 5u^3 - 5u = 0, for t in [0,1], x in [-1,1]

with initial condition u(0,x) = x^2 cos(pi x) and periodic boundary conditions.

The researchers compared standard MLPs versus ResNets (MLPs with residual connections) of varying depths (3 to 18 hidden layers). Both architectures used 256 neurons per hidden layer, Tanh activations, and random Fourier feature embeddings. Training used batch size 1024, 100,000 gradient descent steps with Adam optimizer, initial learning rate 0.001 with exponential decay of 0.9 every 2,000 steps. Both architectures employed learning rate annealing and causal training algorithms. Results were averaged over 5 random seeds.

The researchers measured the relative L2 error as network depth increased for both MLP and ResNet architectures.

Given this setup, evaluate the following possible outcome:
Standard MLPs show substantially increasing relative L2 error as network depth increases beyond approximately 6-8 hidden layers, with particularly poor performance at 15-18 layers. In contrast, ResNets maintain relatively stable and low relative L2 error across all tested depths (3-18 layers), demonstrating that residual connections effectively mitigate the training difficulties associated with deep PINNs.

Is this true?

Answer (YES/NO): NO